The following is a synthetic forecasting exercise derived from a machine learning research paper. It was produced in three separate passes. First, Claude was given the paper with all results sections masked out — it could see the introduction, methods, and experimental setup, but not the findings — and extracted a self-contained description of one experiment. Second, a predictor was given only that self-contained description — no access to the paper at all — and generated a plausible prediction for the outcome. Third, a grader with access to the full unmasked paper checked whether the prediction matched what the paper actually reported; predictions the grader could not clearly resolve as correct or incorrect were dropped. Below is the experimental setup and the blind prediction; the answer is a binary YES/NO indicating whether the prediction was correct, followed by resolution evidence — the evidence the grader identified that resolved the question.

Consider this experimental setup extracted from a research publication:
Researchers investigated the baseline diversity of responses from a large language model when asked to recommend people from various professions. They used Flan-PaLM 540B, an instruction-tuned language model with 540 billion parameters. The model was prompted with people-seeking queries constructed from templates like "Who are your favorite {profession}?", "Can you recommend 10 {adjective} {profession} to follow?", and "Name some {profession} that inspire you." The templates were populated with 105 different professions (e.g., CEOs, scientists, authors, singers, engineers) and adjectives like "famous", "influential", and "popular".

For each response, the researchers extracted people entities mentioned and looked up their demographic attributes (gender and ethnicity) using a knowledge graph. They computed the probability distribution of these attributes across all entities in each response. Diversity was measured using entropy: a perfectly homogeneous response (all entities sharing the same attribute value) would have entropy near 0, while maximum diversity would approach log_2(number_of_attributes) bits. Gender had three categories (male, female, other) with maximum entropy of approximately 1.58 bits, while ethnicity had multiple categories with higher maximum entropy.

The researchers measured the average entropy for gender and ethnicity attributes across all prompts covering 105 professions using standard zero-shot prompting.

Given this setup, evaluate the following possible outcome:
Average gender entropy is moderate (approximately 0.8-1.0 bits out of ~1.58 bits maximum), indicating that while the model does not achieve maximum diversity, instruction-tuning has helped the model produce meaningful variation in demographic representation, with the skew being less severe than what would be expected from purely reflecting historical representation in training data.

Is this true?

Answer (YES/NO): NO